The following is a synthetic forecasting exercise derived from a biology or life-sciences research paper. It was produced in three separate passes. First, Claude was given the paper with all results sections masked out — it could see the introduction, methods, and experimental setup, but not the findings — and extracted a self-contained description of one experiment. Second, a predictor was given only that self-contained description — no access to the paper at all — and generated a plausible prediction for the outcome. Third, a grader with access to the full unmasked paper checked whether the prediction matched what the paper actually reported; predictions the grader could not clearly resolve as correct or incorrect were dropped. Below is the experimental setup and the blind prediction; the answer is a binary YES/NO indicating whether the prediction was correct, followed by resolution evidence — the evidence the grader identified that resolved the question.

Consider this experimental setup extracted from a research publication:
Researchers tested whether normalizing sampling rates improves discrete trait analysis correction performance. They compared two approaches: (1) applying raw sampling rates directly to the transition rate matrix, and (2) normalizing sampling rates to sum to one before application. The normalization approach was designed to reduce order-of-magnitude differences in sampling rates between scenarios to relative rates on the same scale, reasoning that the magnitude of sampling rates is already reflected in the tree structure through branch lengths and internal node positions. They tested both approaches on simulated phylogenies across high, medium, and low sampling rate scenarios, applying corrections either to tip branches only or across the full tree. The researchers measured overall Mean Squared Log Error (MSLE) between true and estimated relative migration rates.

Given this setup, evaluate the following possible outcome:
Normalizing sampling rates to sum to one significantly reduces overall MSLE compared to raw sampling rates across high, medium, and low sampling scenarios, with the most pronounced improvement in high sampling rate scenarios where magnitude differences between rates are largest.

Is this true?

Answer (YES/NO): NO